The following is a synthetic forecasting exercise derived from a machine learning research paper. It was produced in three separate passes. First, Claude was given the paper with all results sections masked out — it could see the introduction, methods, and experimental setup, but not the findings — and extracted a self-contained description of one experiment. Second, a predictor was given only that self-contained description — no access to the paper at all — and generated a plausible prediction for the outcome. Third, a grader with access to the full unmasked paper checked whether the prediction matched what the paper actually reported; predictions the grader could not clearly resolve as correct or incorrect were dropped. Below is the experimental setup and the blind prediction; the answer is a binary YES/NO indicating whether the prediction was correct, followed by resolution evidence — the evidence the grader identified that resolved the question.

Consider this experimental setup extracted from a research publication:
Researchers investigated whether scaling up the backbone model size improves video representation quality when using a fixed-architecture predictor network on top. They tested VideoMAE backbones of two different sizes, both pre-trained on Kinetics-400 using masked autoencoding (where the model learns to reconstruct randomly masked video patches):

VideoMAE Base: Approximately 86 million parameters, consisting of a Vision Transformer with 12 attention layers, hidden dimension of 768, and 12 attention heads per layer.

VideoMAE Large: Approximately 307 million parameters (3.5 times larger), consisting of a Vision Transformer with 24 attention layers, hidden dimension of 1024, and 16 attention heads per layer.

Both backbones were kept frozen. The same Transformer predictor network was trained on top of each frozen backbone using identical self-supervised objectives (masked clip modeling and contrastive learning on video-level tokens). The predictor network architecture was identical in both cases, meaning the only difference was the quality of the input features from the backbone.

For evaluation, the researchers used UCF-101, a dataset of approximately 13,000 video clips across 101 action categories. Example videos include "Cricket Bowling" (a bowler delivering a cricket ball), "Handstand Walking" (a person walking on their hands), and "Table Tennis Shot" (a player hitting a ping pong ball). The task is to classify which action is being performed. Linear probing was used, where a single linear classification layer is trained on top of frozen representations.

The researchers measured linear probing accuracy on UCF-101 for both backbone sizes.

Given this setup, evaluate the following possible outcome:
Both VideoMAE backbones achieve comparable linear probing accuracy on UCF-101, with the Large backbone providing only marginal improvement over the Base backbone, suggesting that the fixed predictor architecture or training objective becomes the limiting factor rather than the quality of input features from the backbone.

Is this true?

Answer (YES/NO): NO